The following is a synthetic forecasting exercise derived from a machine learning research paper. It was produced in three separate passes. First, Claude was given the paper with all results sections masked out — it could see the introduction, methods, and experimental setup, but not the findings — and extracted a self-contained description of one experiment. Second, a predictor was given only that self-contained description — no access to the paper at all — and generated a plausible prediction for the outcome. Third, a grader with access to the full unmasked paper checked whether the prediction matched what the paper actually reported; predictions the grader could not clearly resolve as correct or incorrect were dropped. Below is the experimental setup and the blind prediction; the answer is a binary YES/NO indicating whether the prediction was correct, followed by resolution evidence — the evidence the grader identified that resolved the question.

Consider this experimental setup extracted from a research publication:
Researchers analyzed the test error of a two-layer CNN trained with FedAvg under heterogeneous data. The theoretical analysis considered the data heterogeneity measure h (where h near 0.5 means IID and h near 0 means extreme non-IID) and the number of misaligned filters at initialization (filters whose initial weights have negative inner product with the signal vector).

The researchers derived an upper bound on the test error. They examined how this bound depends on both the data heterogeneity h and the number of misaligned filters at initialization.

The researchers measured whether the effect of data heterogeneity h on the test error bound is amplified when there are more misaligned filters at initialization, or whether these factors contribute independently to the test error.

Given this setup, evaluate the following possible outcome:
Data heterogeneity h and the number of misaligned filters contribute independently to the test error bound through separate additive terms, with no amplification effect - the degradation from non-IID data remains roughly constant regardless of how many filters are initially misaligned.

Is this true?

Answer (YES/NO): NO